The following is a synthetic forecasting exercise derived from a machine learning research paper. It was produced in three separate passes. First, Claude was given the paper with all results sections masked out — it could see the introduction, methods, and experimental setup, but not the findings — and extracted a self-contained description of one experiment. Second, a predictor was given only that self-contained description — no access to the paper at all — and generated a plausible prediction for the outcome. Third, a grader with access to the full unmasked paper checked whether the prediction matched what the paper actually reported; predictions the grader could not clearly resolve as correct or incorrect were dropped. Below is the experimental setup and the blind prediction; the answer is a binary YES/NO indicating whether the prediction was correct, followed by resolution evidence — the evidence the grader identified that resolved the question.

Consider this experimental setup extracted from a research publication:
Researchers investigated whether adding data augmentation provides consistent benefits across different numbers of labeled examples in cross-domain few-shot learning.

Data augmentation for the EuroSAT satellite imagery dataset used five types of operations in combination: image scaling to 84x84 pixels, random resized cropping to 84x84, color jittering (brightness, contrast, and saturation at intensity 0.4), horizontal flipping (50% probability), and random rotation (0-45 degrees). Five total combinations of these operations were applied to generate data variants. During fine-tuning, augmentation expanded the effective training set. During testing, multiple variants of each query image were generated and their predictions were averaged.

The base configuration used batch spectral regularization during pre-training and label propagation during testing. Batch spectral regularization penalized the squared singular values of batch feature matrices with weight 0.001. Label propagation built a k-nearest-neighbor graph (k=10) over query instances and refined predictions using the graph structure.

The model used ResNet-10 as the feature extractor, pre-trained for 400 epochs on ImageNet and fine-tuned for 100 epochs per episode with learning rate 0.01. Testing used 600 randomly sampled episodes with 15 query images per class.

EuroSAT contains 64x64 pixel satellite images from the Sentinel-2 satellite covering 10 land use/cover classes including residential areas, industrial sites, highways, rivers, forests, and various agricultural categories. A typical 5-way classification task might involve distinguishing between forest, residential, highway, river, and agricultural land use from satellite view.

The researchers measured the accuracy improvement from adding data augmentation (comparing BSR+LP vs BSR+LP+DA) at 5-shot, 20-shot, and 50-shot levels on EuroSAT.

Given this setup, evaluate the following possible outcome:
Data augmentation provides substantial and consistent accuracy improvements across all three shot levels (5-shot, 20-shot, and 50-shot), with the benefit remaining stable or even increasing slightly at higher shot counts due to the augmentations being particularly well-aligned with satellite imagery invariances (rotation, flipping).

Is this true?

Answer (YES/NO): NO